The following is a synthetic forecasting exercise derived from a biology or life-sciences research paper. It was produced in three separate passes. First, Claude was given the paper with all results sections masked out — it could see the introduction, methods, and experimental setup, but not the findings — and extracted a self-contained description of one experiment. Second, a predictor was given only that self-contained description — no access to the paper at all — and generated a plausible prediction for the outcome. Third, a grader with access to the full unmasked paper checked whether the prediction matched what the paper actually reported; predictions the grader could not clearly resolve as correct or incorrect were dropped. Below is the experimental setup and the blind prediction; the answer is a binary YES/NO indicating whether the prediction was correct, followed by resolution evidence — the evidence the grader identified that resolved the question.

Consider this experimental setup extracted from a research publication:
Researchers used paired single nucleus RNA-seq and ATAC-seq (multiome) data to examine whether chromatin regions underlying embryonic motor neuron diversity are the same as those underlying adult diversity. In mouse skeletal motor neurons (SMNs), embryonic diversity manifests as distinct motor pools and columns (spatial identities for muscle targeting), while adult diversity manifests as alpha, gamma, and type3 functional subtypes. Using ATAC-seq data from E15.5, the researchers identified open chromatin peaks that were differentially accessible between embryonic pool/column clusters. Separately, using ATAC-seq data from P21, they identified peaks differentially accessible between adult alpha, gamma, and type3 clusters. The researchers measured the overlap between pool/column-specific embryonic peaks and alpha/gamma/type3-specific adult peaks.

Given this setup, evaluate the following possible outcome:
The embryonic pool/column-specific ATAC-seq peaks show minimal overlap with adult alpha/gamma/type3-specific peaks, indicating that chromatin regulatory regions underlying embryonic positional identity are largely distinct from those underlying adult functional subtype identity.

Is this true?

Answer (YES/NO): YES